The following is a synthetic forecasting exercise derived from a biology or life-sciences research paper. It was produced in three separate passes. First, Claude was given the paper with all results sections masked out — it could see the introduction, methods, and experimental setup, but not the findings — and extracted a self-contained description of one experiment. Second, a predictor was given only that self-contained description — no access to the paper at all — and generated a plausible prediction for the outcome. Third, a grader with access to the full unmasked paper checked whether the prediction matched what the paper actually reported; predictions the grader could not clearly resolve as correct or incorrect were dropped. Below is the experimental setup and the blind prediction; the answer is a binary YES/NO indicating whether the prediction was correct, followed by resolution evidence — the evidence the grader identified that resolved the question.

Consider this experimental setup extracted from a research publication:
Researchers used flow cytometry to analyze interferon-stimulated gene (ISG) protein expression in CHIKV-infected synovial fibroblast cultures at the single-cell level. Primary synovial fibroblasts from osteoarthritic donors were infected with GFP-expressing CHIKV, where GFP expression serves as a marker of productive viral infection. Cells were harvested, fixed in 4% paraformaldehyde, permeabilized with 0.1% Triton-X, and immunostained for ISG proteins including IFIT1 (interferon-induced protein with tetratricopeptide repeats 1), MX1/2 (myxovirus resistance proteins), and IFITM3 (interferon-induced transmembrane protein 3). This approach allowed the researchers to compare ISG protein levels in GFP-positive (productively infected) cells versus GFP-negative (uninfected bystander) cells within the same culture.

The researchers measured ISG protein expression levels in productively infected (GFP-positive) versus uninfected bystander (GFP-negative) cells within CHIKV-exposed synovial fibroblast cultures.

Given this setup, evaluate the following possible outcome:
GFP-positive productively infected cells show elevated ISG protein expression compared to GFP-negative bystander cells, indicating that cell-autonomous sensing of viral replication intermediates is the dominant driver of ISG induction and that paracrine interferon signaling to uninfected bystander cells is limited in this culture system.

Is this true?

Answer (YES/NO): NO